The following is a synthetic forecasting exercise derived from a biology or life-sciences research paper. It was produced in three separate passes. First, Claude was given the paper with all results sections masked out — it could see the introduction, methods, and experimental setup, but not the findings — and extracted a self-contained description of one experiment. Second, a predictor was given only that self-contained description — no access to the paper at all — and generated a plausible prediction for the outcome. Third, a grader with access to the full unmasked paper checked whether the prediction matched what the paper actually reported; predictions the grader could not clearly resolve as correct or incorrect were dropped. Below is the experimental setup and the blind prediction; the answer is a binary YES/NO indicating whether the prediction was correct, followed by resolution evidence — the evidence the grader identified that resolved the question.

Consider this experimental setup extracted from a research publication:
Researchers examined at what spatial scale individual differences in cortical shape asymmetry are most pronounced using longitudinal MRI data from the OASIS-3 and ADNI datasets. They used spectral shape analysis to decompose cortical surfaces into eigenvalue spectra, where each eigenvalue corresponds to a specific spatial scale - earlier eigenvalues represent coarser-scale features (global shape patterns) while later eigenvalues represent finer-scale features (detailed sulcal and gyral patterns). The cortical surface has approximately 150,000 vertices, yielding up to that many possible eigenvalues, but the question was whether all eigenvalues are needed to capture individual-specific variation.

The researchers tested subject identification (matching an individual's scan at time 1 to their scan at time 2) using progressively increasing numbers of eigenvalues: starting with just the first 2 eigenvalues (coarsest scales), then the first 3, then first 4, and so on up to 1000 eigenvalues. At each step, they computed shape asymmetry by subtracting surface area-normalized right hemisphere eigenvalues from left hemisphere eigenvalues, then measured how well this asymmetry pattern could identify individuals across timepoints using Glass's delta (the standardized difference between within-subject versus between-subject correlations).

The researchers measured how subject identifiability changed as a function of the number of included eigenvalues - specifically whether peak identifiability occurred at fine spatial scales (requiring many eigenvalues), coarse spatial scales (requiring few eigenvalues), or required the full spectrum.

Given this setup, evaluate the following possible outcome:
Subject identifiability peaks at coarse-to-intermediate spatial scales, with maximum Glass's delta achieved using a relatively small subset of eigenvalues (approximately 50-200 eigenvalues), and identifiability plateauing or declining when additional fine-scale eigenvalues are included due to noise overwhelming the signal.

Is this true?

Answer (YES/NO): YES